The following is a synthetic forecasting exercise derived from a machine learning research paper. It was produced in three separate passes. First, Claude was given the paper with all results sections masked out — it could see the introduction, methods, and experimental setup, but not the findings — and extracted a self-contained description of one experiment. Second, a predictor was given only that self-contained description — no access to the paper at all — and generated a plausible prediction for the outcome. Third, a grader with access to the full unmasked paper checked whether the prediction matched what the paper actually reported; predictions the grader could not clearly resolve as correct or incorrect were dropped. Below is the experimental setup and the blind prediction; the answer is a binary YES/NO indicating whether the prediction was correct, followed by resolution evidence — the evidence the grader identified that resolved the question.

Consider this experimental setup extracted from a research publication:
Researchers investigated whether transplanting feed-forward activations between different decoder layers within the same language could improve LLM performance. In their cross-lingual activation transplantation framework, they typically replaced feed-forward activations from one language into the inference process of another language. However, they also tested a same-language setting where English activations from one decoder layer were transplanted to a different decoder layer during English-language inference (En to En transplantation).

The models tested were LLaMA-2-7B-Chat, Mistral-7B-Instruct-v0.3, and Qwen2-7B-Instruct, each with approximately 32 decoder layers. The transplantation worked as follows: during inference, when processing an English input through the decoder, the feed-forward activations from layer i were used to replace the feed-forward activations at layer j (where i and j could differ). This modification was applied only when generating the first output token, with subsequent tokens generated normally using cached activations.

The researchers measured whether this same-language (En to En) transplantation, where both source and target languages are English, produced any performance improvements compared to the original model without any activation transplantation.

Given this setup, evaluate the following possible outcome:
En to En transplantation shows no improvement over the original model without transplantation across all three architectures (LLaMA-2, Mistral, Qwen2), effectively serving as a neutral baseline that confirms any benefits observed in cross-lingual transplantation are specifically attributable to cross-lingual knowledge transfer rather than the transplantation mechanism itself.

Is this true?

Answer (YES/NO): NO